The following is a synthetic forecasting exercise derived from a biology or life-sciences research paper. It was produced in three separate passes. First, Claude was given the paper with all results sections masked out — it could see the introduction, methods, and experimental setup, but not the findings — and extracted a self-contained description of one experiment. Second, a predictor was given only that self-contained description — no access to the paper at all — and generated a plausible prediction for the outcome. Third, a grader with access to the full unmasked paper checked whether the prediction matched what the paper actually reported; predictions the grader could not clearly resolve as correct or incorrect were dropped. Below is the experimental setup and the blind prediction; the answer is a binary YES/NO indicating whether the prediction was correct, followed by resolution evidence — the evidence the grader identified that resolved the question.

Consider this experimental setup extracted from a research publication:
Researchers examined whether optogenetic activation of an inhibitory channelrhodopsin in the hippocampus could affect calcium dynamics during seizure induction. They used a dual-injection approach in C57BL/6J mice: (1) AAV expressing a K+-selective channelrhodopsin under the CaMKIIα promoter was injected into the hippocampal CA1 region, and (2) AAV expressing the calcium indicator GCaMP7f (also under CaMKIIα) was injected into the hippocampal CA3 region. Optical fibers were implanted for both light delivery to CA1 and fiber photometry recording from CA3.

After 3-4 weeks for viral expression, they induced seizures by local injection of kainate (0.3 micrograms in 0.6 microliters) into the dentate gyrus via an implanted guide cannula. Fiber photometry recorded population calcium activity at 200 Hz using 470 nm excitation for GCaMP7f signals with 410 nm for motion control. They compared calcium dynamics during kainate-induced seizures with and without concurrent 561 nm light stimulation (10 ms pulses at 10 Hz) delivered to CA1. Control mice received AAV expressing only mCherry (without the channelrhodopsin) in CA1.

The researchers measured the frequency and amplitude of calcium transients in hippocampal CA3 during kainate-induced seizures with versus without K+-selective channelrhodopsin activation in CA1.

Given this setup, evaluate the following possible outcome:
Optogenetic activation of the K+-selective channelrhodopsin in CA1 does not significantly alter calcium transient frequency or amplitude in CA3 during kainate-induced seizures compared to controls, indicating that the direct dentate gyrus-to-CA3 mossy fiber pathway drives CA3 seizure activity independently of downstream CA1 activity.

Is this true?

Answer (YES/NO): NO